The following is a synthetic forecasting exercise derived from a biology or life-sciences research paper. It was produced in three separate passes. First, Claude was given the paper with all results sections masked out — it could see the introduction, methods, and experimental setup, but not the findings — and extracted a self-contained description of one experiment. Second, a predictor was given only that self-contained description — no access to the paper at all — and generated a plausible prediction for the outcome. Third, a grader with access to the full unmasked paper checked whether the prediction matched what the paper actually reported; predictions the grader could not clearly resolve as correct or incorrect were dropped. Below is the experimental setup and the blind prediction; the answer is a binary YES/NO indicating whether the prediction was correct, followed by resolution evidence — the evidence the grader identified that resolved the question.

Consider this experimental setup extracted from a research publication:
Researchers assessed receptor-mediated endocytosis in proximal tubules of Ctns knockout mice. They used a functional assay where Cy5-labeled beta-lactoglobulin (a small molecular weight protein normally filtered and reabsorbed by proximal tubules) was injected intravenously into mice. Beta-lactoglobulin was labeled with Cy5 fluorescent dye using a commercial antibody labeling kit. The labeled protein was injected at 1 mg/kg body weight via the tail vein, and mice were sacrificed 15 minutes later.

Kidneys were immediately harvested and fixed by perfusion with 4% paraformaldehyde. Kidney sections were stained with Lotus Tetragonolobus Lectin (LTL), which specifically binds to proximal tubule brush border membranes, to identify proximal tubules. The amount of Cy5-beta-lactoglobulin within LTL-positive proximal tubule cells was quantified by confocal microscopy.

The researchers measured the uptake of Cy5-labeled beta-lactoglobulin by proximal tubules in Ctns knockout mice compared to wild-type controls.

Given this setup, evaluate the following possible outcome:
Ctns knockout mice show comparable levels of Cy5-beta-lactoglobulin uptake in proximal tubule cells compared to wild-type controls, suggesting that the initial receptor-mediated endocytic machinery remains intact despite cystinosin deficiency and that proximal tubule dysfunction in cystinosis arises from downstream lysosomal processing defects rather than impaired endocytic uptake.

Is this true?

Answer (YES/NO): NO